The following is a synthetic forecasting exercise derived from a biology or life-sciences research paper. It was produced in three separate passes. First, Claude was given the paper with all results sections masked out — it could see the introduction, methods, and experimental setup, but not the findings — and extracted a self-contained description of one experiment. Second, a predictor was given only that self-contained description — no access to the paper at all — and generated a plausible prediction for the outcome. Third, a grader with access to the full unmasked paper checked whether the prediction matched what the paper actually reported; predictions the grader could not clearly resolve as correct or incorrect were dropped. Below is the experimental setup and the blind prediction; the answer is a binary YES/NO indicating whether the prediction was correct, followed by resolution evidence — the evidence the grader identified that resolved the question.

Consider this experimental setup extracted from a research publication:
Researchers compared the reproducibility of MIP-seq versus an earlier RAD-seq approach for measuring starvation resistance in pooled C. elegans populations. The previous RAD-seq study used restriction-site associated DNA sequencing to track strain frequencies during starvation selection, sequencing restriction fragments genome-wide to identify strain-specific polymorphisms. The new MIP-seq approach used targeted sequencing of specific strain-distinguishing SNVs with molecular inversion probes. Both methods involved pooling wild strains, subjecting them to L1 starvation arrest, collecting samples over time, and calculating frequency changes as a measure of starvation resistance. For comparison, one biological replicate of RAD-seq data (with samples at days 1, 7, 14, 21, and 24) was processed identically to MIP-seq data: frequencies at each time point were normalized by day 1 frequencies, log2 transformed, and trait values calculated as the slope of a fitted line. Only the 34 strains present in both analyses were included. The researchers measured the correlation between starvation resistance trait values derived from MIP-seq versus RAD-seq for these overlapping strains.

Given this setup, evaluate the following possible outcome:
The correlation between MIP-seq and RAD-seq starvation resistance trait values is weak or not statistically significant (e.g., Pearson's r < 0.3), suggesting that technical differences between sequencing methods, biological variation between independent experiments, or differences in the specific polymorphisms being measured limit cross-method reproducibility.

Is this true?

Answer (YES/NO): NO